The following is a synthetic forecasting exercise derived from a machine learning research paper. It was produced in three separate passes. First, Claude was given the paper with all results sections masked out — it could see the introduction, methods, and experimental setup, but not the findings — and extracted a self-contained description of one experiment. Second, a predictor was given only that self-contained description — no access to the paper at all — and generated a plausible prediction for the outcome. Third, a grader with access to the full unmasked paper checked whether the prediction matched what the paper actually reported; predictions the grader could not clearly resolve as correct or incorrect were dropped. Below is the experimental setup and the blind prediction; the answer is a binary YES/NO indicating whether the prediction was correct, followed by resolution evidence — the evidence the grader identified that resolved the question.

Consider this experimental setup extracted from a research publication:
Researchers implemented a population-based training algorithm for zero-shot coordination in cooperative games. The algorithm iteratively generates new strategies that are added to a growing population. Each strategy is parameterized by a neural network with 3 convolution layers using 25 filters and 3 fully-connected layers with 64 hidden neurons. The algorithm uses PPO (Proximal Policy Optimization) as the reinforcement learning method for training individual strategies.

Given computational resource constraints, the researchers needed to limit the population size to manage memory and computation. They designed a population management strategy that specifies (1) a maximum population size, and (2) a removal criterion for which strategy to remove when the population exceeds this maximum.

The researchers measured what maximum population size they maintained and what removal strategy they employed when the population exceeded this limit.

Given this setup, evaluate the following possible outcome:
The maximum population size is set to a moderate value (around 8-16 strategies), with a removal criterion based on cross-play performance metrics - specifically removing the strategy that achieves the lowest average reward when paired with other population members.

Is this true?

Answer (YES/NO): NO